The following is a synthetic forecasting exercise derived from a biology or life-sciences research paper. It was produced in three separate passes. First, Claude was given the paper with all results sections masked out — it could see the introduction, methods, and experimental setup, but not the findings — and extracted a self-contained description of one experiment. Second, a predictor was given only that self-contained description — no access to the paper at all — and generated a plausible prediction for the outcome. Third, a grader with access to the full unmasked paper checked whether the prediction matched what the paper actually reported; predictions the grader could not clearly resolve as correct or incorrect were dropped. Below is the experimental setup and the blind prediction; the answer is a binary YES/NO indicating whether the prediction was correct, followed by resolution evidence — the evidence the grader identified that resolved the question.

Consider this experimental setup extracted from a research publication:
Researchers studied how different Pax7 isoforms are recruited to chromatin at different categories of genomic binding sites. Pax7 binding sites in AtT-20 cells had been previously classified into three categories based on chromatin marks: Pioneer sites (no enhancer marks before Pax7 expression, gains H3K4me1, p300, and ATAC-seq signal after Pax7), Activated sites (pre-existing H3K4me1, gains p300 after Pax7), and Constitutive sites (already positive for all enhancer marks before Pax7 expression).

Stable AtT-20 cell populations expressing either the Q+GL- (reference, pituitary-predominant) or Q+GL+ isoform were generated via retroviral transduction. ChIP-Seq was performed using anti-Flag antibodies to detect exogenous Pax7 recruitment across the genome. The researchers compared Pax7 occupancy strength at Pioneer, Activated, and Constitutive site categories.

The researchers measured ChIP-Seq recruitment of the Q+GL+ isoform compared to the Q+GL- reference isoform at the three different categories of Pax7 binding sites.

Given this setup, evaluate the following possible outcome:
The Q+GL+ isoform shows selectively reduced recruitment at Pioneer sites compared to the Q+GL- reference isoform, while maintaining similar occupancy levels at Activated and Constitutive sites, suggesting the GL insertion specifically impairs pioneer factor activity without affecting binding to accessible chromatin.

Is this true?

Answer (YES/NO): YES